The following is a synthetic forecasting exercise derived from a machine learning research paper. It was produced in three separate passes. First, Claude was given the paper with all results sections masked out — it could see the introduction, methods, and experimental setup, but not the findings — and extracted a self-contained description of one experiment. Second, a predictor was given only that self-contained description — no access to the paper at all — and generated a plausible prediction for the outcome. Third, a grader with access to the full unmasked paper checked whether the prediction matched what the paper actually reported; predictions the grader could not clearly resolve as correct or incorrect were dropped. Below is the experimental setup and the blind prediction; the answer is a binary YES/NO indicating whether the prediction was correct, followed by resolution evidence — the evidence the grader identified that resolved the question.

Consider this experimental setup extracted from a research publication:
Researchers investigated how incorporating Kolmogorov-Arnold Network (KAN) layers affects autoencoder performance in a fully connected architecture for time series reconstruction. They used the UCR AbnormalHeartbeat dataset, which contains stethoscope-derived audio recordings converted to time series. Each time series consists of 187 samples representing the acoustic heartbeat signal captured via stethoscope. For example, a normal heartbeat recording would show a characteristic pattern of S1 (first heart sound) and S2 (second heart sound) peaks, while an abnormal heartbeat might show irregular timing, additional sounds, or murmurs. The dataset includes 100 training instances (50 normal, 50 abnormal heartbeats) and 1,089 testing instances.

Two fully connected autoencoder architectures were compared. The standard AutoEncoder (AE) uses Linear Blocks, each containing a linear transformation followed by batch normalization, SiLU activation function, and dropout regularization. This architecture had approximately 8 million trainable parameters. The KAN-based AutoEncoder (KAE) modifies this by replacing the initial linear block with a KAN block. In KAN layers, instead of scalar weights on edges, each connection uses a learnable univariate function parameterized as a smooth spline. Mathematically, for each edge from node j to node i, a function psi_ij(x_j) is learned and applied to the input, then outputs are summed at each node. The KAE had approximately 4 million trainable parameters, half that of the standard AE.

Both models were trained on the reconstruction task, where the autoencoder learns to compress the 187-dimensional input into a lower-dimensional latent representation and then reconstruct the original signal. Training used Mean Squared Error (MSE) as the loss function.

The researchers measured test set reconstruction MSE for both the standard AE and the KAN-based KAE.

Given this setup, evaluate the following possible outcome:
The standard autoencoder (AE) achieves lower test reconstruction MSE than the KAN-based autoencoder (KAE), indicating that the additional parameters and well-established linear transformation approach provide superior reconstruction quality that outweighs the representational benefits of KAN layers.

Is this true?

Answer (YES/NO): YES